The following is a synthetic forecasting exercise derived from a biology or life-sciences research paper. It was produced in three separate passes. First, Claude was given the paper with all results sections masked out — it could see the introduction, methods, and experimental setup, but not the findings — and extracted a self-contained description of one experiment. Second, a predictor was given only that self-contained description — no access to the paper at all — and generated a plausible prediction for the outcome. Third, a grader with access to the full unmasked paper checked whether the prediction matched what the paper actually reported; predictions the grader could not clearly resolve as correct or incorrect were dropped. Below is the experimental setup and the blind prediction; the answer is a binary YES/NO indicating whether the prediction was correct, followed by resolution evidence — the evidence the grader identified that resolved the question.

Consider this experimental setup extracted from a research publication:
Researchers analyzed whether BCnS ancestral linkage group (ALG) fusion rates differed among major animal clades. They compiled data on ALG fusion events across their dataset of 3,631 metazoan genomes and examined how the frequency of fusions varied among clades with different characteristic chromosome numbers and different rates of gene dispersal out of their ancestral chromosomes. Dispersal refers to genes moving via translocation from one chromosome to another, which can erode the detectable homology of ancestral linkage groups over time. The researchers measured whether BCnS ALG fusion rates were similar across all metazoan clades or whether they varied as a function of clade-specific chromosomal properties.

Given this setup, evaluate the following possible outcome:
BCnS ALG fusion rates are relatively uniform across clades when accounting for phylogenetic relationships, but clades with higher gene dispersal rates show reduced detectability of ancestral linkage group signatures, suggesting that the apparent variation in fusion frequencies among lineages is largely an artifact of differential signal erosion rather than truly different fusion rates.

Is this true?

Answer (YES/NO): NO